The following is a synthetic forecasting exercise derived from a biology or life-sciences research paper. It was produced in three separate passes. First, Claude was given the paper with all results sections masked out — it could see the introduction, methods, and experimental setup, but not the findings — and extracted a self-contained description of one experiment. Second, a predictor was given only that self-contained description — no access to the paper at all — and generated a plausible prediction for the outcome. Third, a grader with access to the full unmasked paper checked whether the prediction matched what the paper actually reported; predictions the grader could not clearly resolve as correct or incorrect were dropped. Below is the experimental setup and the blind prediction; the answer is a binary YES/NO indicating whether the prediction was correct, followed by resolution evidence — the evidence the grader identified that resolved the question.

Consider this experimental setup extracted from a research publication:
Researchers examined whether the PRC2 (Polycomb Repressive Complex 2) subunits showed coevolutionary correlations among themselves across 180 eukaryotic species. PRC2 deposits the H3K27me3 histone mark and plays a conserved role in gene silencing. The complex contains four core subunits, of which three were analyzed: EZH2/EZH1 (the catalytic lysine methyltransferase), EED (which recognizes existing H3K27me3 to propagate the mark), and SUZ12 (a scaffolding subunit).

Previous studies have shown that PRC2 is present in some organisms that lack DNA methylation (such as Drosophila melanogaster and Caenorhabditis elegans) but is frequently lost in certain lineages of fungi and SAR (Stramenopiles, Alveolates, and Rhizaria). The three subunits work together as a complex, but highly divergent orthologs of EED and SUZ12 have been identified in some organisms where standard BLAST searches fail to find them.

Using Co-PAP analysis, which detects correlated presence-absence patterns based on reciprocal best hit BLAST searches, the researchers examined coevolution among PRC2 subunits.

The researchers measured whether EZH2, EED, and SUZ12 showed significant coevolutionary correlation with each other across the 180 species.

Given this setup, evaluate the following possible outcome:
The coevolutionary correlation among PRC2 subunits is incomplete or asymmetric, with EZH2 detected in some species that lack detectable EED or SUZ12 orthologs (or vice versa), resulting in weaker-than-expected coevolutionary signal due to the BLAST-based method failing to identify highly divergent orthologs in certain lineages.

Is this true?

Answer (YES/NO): YES